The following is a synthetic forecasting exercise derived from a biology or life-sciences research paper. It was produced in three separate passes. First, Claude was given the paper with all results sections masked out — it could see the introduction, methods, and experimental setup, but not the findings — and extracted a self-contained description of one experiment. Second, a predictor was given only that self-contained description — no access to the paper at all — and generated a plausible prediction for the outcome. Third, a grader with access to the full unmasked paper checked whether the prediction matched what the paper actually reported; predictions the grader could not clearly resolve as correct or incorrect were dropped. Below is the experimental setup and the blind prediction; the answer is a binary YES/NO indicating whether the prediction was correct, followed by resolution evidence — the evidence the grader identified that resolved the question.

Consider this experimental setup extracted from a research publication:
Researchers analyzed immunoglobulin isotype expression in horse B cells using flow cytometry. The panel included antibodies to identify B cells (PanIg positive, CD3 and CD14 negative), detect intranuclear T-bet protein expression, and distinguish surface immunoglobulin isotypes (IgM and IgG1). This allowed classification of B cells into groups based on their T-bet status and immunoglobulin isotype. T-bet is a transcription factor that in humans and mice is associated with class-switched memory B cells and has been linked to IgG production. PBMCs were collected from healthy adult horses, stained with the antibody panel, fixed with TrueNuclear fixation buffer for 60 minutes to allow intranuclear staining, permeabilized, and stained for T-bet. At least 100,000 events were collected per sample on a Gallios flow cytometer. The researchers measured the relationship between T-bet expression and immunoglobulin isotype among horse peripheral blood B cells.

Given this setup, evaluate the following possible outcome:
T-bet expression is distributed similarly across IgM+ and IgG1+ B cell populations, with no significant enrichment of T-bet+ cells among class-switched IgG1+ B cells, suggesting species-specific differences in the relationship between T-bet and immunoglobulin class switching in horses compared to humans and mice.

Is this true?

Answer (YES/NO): NO